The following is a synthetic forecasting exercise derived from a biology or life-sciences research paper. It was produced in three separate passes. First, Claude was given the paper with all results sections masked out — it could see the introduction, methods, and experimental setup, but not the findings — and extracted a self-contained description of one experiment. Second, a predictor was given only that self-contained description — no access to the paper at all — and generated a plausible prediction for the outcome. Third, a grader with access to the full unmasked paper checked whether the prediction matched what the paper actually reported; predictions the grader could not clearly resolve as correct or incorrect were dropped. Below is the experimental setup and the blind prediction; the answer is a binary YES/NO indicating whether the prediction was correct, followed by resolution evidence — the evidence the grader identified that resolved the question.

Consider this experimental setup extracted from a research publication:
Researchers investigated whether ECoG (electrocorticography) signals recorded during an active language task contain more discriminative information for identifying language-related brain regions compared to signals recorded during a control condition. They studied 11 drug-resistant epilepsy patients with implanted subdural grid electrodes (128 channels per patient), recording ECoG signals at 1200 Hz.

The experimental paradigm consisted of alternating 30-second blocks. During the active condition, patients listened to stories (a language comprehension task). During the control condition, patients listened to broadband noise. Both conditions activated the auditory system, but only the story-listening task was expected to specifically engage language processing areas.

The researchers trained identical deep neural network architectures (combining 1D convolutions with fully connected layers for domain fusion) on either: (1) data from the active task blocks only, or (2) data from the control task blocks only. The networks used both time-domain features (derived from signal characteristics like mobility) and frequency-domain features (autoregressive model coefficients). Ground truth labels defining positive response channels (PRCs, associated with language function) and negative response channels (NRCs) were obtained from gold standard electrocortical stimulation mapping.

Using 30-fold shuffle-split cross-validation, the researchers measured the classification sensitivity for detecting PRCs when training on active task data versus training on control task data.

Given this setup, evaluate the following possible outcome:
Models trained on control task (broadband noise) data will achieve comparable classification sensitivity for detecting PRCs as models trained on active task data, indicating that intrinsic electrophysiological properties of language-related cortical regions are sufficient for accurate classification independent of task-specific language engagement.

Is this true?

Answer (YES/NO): NO